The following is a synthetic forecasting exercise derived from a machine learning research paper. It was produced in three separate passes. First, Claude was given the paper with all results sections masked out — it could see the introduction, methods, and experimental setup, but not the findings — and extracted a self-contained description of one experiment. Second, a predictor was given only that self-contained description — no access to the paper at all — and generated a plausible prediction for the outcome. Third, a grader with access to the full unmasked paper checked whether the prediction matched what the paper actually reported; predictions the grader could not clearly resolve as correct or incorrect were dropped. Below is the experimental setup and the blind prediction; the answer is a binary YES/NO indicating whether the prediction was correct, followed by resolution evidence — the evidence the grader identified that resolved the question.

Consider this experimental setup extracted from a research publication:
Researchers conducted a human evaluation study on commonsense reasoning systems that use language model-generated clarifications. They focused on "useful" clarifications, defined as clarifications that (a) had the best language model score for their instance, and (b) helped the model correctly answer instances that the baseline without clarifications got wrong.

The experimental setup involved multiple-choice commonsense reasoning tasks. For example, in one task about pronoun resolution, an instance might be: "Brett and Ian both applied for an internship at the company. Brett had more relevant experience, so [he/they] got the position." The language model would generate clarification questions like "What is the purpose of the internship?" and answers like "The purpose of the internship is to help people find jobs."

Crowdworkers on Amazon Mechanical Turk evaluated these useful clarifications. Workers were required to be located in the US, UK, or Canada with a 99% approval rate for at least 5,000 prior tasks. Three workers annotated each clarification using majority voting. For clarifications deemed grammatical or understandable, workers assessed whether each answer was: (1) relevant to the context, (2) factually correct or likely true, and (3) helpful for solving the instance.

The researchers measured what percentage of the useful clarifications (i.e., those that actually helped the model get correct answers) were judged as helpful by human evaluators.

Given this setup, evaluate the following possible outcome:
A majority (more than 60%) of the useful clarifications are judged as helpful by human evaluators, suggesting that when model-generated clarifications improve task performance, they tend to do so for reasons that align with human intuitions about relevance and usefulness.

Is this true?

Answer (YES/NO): NO